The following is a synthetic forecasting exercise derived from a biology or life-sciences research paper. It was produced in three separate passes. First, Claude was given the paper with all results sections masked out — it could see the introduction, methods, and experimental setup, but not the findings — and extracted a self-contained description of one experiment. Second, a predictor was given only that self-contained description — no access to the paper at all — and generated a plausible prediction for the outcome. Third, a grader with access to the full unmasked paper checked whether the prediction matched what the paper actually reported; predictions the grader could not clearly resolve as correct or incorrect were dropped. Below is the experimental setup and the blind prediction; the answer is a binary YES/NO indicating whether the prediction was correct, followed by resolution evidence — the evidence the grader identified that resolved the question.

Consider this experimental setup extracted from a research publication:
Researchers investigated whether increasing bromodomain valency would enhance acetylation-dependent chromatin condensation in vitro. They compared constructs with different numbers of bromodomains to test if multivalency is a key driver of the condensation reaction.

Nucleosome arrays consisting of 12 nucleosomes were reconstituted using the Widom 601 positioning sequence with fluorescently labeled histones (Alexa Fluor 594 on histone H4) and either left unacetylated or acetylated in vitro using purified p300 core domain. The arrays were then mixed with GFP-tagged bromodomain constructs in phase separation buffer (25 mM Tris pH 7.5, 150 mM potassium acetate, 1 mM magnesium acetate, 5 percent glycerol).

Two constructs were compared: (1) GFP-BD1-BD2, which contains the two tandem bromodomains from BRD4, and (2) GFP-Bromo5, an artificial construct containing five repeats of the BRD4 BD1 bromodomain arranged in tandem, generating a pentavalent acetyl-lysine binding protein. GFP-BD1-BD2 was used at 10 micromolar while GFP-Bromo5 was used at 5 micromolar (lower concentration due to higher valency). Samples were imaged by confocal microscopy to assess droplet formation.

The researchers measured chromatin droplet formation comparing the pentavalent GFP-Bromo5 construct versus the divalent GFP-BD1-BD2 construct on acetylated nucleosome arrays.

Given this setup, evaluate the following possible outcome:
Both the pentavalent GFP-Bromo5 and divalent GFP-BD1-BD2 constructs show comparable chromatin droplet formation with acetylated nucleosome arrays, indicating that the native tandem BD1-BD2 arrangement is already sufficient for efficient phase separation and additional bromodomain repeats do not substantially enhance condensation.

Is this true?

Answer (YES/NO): NO